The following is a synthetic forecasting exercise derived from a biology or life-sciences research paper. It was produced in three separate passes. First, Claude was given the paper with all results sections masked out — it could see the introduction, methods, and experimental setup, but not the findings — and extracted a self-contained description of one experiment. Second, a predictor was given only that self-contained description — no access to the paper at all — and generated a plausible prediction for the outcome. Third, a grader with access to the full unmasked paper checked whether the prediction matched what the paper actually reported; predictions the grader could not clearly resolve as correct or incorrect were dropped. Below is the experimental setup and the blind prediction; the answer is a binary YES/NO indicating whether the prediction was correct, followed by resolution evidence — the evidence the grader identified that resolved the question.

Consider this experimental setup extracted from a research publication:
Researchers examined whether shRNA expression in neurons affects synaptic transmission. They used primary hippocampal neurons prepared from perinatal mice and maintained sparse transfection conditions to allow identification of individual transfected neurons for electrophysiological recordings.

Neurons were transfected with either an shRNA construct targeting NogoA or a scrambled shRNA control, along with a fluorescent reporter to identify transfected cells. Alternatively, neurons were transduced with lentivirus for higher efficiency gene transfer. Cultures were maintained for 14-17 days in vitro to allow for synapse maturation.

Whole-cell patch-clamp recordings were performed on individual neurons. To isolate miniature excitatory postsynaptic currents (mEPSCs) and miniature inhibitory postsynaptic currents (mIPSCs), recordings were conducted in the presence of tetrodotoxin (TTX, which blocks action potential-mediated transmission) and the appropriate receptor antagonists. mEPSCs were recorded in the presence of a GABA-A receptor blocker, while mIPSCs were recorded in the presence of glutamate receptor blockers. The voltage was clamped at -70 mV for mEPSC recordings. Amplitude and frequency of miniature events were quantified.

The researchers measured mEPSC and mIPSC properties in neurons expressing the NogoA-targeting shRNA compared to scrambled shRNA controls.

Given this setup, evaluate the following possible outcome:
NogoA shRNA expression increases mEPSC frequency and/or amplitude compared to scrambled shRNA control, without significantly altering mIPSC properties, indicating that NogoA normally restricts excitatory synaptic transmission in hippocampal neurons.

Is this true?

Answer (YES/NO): NO